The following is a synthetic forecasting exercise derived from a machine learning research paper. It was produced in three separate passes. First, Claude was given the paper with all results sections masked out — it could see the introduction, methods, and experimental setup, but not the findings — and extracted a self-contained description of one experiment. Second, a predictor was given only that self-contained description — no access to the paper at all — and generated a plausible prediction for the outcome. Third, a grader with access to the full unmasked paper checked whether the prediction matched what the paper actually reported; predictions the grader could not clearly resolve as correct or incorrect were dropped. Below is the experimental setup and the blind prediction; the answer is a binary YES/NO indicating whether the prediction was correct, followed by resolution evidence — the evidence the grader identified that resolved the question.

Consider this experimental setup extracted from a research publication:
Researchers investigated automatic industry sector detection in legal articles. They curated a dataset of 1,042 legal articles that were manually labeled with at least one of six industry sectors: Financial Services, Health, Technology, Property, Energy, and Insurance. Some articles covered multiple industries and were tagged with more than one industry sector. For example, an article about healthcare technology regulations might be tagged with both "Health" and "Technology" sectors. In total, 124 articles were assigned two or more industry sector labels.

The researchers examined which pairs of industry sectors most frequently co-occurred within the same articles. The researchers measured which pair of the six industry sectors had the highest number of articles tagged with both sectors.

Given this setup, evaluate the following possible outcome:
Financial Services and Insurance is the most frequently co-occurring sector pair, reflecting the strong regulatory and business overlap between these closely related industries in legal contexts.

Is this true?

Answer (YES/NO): NO